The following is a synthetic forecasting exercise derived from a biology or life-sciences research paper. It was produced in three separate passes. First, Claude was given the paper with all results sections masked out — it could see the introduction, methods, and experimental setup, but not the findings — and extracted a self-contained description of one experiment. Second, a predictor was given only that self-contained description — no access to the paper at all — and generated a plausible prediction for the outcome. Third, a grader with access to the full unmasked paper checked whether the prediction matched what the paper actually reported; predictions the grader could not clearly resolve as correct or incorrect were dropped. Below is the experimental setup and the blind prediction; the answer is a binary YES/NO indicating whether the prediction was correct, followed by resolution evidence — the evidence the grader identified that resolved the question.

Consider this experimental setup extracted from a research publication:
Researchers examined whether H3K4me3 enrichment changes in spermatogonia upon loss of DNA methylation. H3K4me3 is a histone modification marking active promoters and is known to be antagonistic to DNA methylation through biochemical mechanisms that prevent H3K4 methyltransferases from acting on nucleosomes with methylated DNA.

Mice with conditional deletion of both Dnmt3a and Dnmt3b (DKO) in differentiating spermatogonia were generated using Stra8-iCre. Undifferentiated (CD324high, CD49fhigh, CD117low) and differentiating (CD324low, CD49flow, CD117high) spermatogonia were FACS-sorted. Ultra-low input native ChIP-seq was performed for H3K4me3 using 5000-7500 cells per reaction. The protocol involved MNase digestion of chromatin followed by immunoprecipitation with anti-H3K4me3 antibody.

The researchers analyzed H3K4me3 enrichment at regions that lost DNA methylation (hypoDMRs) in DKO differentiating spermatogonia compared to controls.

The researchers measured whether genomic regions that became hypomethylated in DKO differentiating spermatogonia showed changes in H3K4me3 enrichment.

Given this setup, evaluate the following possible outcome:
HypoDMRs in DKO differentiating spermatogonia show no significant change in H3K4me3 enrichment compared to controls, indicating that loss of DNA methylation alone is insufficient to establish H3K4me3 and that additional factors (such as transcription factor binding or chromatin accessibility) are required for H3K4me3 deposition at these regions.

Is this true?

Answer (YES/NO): NO